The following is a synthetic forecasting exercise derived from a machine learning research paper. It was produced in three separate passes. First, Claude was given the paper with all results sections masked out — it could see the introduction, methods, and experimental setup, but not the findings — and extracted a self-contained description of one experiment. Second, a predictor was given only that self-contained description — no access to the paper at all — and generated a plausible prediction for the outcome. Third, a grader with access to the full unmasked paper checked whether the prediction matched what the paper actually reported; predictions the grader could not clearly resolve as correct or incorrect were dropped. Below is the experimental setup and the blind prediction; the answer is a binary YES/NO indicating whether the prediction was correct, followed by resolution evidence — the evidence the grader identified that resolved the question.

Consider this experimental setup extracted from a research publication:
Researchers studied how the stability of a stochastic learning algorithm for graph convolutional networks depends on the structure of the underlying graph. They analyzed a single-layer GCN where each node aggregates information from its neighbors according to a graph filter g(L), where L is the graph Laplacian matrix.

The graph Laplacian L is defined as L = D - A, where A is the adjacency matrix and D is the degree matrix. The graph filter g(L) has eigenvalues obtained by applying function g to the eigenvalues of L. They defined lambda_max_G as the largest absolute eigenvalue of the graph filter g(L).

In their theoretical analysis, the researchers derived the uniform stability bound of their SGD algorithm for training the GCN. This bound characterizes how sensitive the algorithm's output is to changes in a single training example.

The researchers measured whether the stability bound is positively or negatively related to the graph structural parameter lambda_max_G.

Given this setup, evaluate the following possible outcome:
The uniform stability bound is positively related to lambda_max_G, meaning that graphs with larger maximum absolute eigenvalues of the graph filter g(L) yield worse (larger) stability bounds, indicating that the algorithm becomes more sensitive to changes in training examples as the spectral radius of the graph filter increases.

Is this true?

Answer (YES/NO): YES